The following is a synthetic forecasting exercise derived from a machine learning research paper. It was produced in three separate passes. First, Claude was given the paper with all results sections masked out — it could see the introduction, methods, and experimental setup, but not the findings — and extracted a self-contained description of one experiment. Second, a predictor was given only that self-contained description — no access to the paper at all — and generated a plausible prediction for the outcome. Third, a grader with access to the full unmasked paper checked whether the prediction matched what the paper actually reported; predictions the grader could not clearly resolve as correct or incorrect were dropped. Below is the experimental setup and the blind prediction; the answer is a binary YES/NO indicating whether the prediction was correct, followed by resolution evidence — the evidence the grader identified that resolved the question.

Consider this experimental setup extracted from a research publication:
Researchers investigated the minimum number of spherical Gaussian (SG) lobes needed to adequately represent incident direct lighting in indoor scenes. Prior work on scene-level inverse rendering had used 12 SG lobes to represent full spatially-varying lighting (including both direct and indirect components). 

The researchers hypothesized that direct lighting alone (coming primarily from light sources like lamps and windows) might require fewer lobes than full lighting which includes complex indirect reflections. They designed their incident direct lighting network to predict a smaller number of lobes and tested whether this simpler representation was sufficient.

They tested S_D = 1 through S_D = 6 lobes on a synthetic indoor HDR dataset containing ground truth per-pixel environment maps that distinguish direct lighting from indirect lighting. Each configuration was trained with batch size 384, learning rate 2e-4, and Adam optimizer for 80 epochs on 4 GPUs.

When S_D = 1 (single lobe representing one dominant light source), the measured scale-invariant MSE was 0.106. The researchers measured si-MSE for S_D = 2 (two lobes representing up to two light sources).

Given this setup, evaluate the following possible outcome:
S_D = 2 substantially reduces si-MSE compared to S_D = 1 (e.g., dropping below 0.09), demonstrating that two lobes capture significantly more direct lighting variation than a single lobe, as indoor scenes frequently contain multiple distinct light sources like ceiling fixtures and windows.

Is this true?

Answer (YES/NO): NO